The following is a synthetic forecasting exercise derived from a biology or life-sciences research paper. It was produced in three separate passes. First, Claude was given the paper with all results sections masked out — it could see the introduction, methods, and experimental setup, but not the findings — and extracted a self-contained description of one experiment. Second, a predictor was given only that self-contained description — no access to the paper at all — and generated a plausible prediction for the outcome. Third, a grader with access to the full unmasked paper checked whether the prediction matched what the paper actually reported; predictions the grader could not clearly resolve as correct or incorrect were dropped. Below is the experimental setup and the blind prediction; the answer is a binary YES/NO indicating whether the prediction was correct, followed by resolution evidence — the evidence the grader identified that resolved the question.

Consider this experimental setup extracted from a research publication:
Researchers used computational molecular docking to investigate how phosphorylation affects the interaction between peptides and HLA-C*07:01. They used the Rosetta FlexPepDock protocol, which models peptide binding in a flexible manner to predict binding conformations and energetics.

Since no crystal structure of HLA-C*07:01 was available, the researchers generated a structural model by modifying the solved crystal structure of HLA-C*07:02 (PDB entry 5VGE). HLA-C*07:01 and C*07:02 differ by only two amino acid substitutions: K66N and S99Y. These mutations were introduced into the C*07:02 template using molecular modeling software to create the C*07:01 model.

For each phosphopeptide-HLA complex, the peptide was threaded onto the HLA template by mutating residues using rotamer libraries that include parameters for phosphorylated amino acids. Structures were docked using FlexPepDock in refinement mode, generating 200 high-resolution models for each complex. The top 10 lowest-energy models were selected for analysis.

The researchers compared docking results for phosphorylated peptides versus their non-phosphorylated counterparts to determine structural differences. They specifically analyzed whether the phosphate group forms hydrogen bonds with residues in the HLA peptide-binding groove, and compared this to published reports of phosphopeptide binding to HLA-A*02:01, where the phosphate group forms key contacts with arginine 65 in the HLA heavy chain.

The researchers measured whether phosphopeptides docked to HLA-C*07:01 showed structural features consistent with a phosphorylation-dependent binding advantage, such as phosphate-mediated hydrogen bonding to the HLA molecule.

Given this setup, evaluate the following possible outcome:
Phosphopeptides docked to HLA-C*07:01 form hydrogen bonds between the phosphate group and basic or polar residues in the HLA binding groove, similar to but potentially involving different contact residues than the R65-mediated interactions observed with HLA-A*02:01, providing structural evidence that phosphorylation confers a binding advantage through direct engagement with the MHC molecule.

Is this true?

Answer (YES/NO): NO